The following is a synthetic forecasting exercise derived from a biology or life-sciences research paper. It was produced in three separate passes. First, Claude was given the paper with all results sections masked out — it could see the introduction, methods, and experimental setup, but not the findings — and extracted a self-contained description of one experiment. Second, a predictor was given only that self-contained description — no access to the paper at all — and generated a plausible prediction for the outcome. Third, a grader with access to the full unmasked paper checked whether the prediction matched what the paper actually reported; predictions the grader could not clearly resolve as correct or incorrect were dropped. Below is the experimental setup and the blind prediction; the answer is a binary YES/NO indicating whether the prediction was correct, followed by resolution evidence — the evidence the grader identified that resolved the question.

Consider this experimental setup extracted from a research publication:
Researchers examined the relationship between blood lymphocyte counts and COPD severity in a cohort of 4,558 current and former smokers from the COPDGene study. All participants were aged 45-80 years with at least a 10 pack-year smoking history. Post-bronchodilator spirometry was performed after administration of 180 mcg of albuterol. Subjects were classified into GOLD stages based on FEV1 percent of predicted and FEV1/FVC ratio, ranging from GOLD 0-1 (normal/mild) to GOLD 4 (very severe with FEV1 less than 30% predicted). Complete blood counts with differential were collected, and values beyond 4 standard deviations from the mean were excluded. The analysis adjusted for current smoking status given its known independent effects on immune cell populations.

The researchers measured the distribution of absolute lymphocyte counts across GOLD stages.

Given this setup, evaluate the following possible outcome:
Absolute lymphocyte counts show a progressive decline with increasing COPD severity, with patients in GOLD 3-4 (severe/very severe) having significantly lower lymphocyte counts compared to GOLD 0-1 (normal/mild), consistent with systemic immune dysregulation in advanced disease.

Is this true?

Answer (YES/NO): NO